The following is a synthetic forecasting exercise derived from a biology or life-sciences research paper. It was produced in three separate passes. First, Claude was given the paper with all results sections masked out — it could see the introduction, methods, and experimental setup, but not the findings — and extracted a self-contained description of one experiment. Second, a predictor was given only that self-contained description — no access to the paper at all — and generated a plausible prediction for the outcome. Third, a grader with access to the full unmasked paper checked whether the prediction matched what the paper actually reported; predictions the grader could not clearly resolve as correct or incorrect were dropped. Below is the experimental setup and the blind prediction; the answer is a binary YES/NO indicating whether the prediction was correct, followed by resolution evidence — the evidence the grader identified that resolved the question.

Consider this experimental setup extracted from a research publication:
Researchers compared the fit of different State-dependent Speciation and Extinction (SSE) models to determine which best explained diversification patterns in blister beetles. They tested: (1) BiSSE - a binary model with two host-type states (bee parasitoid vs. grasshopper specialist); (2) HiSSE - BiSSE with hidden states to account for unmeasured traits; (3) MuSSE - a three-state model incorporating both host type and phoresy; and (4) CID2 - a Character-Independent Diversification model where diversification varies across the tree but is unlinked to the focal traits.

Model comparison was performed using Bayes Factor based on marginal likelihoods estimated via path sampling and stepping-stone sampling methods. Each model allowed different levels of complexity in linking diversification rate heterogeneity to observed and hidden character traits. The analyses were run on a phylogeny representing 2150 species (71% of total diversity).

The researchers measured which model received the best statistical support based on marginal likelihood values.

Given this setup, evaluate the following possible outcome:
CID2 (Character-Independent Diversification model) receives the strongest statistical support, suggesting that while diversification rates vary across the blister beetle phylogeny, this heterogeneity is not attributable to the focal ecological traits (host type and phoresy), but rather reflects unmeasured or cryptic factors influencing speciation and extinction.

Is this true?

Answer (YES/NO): NO